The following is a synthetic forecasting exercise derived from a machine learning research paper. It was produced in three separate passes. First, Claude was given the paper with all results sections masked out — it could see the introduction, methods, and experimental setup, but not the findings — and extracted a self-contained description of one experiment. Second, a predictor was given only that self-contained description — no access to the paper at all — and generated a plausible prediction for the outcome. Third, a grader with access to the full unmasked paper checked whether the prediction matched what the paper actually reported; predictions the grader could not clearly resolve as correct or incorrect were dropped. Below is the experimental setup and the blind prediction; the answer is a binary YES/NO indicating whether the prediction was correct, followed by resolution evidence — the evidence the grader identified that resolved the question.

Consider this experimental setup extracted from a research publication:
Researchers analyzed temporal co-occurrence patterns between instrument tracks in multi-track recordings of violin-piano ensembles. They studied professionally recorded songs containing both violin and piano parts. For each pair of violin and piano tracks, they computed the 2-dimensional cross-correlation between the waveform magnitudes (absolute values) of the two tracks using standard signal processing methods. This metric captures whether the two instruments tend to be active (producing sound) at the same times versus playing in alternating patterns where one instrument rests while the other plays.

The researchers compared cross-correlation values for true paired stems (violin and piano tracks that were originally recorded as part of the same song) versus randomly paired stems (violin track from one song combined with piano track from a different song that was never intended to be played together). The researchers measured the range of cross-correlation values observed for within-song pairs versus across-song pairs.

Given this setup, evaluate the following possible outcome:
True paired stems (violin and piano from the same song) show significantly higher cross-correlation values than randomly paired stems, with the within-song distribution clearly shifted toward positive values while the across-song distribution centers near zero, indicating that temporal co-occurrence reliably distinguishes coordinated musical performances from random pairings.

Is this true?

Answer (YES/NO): NO